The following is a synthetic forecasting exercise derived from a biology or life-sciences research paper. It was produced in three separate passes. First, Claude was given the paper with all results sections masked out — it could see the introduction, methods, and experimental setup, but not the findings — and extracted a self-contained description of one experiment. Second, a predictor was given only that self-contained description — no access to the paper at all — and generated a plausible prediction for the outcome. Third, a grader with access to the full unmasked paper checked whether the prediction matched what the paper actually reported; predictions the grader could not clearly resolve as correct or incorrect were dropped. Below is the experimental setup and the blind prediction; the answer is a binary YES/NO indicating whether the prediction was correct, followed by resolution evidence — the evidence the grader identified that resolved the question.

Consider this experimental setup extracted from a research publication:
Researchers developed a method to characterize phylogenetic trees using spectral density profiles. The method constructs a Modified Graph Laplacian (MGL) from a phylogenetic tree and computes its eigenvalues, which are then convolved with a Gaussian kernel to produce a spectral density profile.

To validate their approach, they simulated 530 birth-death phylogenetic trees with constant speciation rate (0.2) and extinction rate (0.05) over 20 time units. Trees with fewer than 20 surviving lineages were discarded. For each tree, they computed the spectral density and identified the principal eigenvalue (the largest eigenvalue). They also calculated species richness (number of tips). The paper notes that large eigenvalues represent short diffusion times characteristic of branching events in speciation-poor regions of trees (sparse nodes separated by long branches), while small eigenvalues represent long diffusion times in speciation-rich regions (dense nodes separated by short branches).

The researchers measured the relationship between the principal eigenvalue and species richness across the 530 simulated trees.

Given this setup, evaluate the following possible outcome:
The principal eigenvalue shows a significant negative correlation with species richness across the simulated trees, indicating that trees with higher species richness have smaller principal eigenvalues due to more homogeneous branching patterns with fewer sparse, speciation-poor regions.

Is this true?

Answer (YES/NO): NO